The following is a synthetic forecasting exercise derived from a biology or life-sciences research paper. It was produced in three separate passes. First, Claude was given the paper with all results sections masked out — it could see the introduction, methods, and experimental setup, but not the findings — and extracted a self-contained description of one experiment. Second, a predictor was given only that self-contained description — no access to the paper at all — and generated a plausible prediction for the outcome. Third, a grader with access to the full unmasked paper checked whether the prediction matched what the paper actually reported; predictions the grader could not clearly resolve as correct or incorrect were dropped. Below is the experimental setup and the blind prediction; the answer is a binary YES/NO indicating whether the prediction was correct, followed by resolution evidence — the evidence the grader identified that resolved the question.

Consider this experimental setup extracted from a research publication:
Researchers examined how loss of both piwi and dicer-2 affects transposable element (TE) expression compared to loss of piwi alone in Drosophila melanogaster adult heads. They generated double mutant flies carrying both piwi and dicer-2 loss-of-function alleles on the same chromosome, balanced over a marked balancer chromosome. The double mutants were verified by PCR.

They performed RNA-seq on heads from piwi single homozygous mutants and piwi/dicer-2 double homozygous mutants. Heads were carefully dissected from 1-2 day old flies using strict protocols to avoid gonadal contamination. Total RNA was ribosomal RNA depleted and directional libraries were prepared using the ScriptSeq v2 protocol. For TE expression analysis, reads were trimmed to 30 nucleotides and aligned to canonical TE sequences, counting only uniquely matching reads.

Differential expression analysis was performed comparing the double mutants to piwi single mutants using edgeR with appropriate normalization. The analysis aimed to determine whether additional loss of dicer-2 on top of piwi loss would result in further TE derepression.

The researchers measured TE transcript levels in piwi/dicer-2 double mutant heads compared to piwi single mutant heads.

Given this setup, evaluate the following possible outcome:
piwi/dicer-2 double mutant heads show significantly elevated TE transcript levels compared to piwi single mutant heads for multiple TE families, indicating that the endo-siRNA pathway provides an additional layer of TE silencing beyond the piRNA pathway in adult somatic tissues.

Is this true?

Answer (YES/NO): YES